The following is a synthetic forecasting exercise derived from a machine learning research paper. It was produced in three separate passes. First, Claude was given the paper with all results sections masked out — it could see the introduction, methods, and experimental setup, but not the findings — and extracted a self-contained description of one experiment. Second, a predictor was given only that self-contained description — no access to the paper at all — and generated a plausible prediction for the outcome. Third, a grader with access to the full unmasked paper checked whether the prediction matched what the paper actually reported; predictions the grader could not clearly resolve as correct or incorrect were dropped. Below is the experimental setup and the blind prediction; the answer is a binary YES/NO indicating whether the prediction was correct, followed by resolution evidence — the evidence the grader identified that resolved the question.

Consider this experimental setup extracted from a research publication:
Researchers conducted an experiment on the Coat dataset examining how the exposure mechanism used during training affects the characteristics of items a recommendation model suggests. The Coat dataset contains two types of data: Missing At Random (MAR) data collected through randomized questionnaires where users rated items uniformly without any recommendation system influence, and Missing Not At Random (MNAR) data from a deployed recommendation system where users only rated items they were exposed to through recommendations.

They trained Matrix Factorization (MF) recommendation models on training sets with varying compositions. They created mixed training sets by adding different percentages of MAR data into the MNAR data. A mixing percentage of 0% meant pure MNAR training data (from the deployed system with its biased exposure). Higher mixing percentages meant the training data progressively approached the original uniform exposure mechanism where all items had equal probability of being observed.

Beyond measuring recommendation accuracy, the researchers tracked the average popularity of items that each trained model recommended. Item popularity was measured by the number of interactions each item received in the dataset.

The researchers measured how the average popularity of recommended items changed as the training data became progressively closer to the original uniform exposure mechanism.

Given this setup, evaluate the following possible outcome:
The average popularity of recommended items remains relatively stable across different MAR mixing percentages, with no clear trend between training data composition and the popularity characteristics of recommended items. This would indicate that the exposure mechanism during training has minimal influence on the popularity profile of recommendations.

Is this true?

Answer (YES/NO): NO